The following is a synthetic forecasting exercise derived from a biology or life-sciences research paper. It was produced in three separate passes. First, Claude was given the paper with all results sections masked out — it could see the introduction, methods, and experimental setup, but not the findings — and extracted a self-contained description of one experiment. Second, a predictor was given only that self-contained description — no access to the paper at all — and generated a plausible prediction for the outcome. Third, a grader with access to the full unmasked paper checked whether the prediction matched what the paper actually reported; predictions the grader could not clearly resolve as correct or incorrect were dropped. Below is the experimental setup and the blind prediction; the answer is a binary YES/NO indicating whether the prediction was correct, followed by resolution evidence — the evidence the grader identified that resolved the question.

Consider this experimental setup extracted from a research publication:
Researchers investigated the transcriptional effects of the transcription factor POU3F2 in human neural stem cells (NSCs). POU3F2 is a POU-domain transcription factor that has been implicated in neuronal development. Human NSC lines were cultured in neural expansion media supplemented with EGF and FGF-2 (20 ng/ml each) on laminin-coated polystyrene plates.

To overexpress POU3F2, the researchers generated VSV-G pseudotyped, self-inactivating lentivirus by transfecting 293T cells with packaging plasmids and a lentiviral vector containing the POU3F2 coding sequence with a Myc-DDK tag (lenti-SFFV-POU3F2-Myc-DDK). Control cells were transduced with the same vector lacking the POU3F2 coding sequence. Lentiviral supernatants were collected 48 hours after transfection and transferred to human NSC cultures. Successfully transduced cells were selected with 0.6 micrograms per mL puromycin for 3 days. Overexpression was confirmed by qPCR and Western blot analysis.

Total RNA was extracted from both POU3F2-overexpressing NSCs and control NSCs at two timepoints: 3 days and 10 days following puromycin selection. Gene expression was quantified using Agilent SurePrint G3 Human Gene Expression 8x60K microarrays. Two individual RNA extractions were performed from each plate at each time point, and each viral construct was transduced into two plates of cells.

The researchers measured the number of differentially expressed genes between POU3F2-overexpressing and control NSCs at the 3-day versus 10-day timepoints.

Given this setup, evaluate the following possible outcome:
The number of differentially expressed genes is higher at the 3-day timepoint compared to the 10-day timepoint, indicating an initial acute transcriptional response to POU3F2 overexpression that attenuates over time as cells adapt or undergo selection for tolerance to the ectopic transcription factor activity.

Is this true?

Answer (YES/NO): YES